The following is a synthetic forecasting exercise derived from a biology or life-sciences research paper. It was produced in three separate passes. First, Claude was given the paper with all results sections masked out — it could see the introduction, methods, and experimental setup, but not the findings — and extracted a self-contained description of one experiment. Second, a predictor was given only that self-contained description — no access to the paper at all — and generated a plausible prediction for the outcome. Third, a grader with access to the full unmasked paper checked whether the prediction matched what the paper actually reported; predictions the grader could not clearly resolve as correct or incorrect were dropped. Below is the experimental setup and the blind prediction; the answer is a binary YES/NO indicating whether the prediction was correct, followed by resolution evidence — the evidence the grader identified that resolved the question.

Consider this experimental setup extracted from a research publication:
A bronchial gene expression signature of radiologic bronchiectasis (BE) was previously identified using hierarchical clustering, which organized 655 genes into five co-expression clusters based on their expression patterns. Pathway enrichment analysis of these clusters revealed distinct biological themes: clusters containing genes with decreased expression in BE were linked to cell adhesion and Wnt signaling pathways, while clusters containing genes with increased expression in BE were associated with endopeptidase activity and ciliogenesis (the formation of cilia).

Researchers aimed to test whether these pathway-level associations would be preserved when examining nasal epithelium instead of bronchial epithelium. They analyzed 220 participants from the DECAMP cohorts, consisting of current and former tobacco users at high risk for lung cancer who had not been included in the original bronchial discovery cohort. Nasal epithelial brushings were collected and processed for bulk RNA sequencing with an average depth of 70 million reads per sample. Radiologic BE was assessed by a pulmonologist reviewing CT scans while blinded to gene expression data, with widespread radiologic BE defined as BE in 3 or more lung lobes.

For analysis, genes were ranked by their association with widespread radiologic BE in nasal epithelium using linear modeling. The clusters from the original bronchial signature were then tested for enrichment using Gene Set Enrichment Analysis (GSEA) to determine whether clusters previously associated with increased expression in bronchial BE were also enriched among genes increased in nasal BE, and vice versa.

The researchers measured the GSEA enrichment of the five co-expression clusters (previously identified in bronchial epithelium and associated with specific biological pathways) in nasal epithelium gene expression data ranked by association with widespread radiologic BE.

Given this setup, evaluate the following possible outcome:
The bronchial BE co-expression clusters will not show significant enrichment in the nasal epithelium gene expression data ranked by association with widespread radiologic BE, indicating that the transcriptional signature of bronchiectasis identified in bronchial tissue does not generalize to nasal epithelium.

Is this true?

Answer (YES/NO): NO